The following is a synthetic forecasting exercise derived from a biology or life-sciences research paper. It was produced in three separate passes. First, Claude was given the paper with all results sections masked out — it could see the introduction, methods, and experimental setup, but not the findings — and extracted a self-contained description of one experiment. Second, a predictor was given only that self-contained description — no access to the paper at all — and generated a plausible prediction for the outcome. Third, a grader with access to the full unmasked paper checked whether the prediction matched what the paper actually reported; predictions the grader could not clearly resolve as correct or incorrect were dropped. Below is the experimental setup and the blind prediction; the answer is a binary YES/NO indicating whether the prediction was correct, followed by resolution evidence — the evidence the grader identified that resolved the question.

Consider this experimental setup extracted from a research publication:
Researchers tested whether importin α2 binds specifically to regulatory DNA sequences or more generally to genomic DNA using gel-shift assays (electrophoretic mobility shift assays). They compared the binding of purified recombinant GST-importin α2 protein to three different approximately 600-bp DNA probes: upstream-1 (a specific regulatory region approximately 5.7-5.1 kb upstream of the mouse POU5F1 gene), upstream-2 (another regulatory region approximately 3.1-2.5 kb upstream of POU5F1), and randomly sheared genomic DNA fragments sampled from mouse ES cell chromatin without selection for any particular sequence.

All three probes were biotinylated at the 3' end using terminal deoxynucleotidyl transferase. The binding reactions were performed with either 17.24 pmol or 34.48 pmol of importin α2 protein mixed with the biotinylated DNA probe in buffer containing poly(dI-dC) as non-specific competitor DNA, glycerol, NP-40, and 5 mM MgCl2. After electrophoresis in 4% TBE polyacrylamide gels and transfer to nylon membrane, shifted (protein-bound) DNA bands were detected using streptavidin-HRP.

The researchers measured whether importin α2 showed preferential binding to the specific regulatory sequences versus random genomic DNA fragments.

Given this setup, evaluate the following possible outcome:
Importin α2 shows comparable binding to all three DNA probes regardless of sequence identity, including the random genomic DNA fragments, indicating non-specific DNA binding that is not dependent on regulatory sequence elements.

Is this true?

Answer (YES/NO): NO